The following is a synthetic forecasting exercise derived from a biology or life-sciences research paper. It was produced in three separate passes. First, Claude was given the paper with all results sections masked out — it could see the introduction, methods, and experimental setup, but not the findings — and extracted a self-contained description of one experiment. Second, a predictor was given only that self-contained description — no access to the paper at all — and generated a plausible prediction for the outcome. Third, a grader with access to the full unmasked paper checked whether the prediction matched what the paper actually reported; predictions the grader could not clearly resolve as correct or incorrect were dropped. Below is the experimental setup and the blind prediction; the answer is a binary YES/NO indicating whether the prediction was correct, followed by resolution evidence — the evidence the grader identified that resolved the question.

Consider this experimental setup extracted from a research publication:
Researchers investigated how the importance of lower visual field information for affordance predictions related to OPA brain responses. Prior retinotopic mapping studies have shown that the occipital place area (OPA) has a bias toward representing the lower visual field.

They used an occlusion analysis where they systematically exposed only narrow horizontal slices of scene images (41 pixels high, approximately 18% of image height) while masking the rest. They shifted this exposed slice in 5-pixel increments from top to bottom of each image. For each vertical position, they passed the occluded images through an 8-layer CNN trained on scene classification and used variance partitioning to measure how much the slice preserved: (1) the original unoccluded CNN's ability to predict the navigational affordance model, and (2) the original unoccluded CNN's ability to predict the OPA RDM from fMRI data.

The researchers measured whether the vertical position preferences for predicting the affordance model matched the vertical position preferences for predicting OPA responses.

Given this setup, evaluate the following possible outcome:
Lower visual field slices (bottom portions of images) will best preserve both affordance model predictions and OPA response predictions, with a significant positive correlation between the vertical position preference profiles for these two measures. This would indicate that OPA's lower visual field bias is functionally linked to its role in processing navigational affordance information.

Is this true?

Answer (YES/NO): NO